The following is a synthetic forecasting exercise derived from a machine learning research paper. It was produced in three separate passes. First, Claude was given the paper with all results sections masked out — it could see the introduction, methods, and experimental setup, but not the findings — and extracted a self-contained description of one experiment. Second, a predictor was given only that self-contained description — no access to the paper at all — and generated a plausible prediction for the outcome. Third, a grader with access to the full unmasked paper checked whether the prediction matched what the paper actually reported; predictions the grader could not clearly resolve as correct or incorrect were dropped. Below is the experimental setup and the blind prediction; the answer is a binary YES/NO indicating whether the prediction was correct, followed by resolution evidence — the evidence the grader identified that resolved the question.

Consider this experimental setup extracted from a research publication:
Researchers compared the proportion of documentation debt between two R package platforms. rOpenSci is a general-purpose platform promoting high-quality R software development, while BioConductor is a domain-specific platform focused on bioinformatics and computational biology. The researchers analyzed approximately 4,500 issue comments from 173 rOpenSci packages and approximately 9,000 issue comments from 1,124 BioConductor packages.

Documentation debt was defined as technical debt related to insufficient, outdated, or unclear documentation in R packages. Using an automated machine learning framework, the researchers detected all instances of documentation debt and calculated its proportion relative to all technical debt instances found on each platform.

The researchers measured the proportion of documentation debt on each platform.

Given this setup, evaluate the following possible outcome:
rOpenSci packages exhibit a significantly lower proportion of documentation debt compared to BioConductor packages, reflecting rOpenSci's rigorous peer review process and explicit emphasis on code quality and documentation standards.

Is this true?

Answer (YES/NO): NO